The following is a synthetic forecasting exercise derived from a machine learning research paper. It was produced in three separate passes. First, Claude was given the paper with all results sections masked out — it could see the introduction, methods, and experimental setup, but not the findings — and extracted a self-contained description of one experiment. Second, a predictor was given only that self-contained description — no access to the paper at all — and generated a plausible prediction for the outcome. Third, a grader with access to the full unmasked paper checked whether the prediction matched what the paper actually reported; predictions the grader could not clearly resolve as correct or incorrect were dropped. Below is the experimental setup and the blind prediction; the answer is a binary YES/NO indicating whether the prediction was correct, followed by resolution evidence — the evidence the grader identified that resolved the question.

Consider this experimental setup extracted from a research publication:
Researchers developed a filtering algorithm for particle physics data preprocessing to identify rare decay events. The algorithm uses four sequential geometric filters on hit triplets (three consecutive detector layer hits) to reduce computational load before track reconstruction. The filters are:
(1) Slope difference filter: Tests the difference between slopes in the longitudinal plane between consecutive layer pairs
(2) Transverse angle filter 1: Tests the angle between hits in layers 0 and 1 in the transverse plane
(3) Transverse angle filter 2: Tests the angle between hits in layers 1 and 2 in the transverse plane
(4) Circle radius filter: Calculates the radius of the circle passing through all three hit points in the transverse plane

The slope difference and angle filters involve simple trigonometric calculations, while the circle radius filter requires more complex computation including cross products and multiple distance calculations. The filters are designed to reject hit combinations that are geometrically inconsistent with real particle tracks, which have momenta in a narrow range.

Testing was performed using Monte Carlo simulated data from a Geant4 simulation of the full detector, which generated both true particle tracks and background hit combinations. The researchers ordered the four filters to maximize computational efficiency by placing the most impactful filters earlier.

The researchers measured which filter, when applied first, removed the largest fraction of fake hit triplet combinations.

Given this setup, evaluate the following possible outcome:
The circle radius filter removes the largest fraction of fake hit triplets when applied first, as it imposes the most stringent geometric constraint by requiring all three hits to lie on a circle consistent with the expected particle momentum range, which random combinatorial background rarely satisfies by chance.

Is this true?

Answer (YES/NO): NO